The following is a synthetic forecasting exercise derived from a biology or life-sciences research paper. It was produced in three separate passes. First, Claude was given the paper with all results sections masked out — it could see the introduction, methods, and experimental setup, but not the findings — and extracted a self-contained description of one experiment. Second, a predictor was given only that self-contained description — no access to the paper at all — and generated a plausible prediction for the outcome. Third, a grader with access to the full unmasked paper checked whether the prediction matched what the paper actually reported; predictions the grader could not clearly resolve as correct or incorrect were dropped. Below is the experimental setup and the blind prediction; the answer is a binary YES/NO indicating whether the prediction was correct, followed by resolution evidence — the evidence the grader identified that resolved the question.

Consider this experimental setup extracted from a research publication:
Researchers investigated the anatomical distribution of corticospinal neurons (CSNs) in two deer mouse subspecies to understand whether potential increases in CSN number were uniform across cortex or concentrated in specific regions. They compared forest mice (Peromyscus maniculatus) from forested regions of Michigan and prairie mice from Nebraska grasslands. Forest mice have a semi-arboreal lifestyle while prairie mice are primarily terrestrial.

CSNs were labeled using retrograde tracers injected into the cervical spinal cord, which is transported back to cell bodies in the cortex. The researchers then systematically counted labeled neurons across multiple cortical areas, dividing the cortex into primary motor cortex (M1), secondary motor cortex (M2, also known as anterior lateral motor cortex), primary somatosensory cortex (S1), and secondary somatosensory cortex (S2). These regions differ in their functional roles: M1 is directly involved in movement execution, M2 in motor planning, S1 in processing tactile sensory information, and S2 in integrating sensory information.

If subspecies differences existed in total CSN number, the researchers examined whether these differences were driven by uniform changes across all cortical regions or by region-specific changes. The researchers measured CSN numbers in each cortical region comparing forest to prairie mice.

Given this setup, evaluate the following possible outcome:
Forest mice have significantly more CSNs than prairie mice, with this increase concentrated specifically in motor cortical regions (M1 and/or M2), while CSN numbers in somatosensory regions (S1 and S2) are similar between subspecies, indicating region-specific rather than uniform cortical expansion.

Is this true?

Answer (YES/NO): NO